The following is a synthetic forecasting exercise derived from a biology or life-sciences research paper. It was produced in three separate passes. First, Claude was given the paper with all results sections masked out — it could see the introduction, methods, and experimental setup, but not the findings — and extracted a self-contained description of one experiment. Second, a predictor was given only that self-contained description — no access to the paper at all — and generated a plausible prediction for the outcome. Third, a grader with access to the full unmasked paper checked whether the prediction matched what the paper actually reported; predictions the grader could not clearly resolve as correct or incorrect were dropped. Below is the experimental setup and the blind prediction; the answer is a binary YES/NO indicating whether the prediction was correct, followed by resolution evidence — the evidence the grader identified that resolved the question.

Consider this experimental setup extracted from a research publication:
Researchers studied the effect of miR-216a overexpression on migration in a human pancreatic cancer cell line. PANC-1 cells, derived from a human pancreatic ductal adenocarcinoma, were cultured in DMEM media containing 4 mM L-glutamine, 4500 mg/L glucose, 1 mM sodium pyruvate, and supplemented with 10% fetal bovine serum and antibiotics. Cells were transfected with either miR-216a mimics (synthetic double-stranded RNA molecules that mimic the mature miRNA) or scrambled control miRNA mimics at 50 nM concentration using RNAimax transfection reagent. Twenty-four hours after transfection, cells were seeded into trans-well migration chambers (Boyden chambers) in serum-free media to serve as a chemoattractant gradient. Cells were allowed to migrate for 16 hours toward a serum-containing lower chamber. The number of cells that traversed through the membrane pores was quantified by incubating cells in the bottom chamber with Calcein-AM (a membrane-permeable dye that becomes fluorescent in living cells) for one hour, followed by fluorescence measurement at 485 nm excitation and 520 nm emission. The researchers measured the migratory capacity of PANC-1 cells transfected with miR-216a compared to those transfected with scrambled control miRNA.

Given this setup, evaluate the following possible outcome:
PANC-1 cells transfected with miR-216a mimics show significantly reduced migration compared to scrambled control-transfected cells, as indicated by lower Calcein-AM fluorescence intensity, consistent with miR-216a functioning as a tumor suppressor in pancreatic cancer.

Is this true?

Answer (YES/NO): NO